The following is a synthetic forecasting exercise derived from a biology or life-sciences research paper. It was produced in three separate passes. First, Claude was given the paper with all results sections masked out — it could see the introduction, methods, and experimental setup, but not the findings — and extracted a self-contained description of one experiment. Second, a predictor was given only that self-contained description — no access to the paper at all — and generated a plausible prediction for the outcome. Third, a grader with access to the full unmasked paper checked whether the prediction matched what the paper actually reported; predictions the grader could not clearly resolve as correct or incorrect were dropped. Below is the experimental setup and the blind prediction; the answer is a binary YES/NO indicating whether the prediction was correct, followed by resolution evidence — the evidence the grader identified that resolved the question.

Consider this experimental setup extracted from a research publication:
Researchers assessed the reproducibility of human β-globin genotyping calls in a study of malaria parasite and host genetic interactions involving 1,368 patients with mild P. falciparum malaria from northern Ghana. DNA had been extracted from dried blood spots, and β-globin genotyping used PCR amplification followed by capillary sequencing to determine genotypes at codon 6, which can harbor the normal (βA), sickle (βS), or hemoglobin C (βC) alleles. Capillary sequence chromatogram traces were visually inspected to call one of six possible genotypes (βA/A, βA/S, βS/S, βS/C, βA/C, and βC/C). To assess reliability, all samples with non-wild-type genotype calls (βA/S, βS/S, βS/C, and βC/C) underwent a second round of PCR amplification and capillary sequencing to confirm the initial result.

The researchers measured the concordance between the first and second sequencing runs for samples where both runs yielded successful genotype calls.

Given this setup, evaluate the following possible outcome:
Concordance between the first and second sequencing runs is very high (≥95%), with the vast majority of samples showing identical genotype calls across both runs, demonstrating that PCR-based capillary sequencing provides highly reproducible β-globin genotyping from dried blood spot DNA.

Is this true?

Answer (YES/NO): YES